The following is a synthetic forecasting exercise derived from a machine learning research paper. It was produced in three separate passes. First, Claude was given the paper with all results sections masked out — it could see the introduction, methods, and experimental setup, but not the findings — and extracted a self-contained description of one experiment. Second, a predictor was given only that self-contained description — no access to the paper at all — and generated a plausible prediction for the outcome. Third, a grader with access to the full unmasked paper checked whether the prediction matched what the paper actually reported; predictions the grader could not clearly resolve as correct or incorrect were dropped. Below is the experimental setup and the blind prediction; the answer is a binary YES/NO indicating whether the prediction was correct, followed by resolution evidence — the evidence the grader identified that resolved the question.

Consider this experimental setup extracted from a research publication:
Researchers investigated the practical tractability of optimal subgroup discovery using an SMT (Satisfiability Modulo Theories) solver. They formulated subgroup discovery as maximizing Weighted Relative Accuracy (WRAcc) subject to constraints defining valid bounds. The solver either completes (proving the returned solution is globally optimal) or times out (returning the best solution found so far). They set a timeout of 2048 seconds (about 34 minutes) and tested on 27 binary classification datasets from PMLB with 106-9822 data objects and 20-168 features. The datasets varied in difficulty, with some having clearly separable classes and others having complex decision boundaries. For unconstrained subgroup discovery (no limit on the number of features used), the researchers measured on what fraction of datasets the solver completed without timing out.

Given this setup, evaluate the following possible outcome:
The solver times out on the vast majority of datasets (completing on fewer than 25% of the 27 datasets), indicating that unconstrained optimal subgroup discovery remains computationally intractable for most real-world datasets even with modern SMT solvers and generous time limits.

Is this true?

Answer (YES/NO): NO